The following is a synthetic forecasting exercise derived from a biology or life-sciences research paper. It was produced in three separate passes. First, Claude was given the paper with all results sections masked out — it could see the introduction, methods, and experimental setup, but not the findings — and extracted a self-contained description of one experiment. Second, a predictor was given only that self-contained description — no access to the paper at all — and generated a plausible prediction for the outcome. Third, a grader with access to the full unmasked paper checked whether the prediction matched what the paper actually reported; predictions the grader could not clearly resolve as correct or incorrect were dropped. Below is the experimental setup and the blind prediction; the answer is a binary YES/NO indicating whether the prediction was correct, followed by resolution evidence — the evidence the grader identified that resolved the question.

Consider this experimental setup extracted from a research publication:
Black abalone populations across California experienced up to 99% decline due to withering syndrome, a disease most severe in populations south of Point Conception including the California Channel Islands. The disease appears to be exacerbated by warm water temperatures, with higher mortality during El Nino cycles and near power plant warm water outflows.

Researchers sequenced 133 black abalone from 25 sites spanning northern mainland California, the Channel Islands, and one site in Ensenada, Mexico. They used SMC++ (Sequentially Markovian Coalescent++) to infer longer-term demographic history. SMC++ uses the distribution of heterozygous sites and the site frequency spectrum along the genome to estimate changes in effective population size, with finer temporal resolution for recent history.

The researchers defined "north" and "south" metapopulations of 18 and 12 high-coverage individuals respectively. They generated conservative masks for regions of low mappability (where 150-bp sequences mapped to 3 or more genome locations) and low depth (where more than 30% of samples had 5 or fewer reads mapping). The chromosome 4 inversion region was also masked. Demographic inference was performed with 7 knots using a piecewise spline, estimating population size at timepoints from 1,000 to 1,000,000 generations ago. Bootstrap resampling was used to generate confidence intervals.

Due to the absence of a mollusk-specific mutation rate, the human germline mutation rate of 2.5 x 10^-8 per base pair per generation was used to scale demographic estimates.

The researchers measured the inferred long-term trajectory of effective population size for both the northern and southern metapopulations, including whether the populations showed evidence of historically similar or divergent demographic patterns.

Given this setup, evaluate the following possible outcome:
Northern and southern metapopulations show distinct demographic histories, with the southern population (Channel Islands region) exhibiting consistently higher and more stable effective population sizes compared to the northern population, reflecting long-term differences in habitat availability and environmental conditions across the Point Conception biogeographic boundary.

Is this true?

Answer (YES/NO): NO